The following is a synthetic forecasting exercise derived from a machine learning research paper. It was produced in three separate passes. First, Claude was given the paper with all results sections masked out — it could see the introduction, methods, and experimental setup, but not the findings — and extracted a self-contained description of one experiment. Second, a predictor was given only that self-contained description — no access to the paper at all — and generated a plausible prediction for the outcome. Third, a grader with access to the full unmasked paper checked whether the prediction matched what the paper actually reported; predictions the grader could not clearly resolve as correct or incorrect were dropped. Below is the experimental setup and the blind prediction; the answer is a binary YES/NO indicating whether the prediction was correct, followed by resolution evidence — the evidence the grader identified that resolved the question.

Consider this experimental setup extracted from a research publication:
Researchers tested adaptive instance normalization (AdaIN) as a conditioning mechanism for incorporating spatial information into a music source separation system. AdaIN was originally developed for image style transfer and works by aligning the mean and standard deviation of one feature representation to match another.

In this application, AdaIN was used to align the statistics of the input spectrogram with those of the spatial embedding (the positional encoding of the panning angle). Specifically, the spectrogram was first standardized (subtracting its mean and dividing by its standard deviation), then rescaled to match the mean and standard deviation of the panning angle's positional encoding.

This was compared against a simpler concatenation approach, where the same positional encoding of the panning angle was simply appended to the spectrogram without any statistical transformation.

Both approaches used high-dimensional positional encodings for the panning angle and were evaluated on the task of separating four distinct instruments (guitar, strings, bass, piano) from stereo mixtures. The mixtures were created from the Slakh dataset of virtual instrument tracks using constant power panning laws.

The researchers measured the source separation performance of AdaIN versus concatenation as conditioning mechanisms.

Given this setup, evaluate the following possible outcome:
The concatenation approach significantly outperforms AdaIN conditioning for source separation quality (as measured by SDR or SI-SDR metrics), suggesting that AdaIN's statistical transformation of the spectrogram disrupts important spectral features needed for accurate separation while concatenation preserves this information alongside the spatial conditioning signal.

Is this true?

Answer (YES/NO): NO